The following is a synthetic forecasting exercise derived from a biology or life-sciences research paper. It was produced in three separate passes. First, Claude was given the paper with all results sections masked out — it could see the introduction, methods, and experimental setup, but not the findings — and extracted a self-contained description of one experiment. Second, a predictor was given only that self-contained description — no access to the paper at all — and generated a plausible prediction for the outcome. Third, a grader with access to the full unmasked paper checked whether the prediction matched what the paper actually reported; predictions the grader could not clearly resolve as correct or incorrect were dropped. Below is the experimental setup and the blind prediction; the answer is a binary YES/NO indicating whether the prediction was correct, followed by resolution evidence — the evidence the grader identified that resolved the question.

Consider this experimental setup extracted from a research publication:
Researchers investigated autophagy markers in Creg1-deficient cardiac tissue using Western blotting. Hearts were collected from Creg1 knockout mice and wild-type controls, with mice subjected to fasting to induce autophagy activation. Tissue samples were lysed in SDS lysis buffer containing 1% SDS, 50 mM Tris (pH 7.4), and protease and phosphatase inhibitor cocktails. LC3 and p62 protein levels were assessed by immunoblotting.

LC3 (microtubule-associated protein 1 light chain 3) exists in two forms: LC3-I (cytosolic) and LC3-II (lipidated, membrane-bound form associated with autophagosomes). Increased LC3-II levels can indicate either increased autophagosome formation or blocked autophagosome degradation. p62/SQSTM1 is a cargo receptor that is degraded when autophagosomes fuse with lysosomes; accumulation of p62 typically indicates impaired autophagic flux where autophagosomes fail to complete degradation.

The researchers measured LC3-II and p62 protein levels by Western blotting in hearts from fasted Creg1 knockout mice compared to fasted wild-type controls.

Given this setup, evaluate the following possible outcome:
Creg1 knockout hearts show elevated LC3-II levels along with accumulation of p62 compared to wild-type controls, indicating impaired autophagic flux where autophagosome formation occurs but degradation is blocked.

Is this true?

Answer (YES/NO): NO